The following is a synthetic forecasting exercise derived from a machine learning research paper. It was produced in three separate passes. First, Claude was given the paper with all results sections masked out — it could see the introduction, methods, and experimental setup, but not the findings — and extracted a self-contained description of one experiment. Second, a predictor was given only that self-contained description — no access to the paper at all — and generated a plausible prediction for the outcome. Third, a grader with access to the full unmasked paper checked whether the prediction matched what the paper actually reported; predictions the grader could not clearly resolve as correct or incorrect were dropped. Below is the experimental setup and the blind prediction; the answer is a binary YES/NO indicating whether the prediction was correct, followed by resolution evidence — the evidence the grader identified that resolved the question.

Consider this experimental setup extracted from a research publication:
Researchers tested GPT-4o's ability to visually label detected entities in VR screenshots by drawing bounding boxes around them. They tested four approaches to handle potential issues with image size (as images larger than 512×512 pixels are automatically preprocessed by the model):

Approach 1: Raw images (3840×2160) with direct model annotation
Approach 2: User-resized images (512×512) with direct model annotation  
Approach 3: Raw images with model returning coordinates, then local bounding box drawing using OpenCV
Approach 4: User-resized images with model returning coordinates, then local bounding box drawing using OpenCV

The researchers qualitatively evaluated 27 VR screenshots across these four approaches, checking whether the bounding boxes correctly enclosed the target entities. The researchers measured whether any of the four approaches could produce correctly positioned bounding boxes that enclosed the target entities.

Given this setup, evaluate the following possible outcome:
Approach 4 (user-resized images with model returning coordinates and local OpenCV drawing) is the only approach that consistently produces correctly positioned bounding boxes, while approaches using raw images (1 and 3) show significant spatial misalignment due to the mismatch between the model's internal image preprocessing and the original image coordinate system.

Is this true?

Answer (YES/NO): NO